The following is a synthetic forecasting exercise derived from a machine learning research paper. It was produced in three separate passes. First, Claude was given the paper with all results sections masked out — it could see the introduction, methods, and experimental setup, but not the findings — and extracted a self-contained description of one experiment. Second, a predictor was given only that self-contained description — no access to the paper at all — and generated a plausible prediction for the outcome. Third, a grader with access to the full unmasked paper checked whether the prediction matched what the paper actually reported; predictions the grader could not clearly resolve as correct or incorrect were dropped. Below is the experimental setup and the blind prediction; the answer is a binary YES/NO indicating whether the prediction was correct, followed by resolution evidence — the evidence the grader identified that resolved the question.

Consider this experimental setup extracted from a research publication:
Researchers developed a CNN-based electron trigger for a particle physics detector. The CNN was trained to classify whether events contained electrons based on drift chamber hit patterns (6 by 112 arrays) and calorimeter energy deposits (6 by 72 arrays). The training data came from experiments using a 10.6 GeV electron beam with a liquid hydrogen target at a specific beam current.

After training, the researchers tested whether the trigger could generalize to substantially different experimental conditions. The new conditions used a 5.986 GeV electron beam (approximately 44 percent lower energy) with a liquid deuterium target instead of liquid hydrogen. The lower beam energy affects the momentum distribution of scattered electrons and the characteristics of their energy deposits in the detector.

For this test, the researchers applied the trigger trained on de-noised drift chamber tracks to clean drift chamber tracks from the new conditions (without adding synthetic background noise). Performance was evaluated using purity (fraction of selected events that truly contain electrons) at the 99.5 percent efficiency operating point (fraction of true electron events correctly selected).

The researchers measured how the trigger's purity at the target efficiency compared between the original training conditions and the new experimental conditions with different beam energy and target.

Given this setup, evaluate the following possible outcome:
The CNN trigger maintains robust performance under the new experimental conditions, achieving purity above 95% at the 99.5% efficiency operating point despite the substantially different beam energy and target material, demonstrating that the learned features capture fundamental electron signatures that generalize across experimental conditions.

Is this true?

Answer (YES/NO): NO